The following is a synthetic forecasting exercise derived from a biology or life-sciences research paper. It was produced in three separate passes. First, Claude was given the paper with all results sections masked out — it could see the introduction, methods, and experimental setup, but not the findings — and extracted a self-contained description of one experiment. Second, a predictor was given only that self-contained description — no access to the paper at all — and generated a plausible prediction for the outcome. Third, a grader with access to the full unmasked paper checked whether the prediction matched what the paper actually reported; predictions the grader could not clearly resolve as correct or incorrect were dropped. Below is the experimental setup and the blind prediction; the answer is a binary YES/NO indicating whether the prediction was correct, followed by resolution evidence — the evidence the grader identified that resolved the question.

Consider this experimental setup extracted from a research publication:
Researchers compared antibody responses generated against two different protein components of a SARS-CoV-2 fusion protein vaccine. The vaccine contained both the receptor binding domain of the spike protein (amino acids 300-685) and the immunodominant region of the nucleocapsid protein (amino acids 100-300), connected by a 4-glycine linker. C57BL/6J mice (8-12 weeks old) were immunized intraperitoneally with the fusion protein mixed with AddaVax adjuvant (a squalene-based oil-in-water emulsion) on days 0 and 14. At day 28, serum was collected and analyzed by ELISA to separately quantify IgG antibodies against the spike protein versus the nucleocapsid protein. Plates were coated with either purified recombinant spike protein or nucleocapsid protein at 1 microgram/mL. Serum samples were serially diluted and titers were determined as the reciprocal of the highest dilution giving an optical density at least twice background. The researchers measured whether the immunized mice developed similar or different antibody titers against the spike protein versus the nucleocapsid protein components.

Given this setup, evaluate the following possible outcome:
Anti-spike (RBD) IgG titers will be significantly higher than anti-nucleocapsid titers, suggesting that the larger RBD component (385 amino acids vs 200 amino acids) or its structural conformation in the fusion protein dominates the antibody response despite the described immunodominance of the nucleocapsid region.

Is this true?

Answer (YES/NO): NO